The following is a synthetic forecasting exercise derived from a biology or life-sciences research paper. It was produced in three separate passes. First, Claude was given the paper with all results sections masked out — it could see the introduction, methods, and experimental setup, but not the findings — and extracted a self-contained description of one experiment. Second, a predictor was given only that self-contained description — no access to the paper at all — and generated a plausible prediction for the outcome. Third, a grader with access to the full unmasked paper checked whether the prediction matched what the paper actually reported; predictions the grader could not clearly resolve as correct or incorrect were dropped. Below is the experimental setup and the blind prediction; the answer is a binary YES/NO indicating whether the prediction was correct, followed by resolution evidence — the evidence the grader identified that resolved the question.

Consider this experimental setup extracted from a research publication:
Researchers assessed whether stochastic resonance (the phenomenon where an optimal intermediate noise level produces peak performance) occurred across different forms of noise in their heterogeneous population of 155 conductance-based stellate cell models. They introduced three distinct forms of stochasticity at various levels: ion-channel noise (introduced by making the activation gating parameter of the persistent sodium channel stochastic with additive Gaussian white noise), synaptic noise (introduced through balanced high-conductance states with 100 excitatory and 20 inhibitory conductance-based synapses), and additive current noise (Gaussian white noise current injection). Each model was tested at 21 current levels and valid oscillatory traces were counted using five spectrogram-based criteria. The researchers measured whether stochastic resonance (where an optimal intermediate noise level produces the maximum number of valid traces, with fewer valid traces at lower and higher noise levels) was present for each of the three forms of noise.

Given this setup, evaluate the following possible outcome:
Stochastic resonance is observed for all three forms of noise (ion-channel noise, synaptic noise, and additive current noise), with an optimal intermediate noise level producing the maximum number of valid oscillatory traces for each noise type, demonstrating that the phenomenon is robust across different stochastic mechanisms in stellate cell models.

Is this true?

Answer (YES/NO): YES